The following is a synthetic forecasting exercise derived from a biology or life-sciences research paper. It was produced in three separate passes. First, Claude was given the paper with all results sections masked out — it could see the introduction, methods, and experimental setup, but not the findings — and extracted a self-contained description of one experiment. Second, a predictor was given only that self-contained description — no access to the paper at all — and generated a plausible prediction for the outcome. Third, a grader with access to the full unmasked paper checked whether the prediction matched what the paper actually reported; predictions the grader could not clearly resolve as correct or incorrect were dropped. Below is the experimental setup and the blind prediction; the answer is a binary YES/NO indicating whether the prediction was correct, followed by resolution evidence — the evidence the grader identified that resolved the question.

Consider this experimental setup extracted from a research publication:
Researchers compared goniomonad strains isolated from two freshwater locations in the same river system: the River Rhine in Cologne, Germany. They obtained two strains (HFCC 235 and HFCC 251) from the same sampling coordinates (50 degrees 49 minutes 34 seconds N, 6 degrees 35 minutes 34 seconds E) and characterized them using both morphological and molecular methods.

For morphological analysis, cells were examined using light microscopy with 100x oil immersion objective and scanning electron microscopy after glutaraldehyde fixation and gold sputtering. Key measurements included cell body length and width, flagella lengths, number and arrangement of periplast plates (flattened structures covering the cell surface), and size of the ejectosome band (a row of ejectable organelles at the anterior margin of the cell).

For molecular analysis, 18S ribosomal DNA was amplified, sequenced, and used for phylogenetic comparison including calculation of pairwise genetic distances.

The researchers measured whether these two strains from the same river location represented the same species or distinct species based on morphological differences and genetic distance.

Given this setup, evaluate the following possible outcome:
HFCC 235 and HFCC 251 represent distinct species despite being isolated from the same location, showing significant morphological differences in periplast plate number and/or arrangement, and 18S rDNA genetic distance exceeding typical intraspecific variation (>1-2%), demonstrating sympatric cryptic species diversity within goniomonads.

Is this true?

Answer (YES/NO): YES